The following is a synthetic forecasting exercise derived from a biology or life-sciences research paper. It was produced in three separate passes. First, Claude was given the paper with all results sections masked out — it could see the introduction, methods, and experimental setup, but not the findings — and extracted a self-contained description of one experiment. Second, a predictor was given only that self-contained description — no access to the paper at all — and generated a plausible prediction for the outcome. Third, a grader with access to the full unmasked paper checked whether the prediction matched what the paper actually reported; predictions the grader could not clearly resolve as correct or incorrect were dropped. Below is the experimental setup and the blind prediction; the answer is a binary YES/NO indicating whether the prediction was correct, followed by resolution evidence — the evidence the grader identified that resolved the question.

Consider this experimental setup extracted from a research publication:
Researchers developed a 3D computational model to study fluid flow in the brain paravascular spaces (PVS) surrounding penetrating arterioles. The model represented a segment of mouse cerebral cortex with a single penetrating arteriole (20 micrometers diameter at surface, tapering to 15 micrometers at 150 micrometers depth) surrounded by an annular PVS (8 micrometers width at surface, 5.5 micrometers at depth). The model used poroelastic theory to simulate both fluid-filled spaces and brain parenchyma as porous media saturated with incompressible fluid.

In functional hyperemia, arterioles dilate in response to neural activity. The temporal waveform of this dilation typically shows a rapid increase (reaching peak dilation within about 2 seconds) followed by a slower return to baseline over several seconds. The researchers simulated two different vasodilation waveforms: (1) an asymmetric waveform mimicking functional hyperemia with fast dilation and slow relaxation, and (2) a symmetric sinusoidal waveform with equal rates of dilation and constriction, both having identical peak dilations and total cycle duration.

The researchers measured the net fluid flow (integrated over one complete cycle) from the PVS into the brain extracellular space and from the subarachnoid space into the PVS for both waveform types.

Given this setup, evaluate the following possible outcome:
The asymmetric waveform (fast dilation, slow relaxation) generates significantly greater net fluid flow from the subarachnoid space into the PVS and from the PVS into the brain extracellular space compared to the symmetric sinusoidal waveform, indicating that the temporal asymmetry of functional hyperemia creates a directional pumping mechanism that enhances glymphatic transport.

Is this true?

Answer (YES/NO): NO